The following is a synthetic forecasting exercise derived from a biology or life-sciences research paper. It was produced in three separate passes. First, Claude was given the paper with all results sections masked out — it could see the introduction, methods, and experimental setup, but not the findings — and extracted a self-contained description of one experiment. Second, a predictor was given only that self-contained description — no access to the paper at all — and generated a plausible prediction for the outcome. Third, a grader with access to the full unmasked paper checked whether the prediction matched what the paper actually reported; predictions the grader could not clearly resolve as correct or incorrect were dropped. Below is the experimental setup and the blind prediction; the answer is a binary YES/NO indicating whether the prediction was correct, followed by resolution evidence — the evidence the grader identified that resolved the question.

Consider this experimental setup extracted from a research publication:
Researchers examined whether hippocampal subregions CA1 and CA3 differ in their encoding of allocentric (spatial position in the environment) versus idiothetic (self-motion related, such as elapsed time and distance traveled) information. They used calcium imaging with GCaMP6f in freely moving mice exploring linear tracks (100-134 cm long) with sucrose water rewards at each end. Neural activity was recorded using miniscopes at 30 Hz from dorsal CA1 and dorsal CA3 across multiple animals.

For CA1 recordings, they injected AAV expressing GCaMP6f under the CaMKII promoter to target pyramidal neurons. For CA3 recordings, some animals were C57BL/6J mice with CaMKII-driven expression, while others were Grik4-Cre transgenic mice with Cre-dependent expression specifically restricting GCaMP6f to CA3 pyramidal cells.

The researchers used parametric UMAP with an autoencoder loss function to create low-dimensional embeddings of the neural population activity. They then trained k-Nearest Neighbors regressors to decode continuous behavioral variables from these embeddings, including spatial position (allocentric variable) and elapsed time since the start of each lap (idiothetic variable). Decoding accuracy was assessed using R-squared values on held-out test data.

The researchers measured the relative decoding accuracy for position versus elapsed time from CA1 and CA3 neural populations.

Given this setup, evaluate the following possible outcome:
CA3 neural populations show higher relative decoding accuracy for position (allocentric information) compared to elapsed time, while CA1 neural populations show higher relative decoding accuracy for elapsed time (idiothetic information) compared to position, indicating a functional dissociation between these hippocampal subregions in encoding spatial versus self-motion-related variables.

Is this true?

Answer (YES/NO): NO